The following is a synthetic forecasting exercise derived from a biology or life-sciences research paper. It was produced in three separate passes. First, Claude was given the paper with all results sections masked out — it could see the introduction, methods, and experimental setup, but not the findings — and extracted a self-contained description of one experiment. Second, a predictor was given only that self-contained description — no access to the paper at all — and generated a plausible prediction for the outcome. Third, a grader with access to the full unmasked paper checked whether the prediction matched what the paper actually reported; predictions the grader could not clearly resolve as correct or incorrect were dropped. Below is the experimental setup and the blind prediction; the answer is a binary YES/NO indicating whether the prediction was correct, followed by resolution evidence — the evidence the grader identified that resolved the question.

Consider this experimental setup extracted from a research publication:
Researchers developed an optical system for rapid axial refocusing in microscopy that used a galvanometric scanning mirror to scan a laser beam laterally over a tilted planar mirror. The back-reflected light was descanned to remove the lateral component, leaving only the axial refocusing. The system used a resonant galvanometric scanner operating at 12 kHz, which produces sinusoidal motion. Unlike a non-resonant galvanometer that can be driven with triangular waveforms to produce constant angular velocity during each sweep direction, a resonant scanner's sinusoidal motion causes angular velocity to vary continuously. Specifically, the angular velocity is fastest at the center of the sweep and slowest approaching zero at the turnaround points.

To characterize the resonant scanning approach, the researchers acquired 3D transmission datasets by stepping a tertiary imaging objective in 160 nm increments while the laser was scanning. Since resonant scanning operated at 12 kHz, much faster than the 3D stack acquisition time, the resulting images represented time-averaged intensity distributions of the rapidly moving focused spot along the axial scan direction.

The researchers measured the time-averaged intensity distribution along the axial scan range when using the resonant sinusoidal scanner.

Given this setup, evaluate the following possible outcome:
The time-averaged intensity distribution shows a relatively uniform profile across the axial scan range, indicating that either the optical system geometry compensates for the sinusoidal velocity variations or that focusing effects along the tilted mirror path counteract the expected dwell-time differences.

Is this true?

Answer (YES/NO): NO